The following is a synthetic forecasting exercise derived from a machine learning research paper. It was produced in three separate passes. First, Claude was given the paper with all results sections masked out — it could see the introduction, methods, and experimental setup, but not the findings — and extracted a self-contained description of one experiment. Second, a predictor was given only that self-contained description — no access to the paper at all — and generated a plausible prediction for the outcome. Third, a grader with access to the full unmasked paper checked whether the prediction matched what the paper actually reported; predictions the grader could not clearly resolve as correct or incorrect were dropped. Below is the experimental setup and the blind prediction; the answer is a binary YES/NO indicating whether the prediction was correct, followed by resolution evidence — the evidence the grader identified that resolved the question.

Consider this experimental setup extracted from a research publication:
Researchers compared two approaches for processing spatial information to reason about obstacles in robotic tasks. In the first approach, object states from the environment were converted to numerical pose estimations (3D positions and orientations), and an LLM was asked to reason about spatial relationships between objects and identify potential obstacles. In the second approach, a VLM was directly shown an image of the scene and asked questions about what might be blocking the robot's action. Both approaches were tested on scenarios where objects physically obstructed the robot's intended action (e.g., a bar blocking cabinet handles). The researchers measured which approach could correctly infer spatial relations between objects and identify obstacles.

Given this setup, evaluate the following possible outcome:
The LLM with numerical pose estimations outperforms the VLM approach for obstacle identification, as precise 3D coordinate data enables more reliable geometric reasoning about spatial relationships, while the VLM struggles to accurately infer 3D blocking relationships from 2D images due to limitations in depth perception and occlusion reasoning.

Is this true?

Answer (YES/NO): NO